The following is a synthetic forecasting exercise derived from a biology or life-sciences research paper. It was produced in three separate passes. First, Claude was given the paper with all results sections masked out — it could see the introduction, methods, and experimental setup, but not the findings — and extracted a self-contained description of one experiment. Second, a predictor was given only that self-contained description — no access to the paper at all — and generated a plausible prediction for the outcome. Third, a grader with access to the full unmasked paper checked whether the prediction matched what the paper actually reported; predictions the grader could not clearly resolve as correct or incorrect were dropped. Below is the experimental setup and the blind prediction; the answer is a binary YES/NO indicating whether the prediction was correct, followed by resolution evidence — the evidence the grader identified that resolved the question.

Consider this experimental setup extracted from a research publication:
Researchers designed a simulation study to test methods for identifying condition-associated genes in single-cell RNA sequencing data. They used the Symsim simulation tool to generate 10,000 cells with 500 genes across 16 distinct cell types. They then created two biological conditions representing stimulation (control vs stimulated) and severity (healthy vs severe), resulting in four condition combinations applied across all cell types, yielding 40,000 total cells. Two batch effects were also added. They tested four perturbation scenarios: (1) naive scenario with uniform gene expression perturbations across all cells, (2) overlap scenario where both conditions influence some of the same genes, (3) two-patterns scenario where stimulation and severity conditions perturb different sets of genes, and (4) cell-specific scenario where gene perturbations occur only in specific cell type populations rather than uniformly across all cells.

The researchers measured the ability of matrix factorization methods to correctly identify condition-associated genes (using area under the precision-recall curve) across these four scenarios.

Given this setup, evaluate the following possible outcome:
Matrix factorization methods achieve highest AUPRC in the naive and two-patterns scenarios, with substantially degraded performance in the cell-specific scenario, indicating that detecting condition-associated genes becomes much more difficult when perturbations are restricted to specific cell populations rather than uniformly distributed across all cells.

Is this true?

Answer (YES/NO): NO